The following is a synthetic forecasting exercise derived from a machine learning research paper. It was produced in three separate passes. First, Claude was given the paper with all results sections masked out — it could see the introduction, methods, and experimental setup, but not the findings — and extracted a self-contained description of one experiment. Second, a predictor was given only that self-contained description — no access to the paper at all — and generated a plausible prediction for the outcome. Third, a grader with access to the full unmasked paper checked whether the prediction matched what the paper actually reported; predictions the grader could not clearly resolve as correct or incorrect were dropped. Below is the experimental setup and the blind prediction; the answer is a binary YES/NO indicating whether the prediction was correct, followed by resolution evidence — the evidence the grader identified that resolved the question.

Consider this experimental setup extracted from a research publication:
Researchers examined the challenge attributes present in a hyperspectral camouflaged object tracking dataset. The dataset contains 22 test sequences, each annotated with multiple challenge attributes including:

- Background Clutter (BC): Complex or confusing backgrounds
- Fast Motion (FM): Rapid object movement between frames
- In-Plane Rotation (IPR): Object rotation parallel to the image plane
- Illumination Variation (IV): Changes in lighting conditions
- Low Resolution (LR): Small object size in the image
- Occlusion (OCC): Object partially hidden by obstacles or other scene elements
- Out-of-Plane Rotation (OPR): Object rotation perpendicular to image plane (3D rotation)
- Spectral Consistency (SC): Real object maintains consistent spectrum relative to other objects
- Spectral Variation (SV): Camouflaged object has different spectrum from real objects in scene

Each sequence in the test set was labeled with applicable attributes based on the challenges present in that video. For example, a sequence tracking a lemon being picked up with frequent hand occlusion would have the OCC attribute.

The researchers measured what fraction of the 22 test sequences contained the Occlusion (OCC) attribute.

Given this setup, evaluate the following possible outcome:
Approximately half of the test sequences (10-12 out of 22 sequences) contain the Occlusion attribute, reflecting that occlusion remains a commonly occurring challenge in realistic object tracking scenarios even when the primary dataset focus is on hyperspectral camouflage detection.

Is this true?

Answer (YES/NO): NO